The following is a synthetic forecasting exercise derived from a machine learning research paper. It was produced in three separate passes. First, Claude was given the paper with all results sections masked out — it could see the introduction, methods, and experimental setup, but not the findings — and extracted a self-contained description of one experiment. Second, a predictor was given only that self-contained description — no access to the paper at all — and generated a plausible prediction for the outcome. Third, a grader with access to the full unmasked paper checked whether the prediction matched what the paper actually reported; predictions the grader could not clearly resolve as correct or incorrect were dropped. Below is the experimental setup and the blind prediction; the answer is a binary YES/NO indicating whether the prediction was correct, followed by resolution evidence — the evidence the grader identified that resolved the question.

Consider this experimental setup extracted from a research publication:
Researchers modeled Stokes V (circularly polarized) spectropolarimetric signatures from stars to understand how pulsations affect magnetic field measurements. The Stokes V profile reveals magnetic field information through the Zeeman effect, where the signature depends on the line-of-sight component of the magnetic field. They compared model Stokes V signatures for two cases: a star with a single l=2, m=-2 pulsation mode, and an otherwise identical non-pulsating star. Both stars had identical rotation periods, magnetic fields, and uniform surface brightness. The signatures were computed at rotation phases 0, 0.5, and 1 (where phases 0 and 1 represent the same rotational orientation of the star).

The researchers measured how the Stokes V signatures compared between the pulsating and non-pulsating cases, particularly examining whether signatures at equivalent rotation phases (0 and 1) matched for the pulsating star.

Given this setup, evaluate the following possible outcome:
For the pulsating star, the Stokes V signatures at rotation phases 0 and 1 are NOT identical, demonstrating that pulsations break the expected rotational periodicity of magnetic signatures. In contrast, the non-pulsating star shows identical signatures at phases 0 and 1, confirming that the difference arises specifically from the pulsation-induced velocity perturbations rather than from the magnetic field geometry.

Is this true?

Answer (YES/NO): YES